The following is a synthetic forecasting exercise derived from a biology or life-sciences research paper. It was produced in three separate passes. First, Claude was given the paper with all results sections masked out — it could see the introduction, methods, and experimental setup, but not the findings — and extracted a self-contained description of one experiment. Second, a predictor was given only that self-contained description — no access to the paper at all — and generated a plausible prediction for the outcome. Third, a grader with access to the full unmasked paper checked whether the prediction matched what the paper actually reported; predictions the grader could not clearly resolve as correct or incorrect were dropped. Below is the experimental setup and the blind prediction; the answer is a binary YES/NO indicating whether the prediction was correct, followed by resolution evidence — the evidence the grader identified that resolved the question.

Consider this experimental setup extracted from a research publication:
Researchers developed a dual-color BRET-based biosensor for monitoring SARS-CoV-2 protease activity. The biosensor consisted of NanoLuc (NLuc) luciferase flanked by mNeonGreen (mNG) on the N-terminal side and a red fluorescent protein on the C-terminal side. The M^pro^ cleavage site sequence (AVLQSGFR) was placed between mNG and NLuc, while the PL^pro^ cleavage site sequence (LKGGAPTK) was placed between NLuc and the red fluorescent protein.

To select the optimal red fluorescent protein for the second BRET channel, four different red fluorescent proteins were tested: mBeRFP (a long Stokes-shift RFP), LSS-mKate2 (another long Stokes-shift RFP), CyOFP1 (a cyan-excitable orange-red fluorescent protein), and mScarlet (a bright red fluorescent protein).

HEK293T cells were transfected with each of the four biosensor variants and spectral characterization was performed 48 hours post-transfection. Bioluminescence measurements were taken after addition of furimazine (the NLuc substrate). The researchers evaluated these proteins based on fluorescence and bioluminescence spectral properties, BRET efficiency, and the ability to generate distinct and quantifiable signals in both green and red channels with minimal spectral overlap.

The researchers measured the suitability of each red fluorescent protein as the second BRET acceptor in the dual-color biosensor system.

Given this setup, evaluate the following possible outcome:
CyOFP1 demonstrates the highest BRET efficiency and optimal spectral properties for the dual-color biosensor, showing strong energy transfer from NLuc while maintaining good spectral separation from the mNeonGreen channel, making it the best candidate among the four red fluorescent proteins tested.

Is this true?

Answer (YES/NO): NO